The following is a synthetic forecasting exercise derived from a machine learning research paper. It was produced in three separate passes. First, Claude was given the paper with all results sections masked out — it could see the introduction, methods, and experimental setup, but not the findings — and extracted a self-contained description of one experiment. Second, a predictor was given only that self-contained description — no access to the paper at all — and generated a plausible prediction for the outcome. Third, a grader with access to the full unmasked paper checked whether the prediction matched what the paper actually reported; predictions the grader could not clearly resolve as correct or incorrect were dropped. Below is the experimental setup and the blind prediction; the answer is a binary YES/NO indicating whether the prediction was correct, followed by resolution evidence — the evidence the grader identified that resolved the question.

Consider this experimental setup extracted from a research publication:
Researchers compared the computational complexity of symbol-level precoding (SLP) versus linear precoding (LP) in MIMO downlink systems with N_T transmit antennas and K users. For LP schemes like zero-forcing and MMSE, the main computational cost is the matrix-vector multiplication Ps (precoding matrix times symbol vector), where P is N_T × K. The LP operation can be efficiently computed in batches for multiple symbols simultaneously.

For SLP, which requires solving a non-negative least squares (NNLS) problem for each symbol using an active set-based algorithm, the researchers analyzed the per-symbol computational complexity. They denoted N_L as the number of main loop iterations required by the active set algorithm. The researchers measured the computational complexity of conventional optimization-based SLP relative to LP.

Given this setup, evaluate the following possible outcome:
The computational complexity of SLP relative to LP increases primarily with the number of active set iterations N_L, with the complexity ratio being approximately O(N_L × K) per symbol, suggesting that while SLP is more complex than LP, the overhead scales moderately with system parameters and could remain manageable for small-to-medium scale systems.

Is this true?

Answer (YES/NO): NO